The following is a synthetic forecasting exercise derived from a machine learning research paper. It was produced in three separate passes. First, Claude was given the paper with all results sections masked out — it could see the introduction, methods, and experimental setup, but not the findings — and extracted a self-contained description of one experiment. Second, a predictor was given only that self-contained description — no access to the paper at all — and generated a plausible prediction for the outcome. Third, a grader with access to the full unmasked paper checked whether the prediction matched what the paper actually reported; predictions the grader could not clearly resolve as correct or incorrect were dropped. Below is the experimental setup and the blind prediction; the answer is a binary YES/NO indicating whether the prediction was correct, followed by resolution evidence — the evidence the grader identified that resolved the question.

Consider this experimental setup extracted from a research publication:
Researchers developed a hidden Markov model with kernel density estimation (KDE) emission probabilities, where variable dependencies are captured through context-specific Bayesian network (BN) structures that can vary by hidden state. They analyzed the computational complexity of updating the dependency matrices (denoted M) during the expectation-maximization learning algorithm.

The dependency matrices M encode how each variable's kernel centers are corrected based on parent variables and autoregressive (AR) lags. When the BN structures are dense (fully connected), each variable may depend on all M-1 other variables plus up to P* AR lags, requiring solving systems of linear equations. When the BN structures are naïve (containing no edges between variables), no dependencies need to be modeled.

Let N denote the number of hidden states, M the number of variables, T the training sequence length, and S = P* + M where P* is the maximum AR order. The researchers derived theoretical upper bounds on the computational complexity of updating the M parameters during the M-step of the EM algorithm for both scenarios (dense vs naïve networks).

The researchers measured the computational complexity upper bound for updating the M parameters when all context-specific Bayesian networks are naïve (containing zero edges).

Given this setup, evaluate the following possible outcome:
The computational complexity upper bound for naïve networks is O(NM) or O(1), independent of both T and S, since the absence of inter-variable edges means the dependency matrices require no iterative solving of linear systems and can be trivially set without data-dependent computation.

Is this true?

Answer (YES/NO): NO